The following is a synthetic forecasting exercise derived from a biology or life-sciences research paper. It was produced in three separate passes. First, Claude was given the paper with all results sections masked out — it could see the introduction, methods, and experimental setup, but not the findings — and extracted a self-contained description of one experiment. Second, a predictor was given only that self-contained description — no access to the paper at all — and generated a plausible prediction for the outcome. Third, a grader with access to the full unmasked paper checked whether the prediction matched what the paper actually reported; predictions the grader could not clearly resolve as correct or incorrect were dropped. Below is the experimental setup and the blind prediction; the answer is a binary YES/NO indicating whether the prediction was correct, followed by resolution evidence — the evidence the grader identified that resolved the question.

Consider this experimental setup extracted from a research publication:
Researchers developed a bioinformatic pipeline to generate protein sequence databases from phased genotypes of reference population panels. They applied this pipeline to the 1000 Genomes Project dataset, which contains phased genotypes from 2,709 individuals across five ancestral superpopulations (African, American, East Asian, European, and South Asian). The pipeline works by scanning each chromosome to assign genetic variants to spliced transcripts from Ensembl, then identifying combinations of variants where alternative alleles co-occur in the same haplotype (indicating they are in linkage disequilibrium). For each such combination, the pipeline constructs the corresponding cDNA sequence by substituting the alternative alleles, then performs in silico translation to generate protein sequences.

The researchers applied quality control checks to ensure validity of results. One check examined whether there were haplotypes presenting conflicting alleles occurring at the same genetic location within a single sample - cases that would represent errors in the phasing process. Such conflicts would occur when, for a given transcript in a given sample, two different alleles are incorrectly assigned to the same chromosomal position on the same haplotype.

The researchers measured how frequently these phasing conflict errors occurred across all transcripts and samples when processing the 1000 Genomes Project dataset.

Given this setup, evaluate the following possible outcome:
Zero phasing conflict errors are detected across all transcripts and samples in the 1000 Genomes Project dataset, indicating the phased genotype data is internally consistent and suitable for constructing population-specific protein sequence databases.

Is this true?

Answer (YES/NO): YES